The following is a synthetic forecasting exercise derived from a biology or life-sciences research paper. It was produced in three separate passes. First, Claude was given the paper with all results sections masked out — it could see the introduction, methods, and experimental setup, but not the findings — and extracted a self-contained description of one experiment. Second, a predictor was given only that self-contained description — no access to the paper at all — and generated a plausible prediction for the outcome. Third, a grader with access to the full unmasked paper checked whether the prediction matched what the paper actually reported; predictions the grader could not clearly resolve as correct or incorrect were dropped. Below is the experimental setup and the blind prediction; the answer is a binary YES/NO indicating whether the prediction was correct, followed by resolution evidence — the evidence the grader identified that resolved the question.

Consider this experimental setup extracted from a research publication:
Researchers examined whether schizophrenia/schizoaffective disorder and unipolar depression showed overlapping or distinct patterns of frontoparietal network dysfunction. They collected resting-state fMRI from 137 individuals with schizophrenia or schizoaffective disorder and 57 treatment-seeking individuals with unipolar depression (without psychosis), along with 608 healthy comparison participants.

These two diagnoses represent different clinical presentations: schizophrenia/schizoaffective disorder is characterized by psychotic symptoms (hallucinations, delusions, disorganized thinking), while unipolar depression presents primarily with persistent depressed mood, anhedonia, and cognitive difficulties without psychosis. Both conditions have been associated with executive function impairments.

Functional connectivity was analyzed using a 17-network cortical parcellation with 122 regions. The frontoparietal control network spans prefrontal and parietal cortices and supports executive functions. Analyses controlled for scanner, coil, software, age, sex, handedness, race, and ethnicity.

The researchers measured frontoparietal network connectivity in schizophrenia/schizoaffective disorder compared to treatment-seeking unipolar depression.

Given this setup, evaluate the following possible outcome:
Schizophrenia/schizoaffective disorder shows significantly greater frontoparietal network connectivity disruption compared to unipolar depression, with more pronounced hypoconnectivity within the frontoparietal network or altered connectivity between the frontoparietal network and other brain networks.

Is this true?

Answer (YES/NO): YES